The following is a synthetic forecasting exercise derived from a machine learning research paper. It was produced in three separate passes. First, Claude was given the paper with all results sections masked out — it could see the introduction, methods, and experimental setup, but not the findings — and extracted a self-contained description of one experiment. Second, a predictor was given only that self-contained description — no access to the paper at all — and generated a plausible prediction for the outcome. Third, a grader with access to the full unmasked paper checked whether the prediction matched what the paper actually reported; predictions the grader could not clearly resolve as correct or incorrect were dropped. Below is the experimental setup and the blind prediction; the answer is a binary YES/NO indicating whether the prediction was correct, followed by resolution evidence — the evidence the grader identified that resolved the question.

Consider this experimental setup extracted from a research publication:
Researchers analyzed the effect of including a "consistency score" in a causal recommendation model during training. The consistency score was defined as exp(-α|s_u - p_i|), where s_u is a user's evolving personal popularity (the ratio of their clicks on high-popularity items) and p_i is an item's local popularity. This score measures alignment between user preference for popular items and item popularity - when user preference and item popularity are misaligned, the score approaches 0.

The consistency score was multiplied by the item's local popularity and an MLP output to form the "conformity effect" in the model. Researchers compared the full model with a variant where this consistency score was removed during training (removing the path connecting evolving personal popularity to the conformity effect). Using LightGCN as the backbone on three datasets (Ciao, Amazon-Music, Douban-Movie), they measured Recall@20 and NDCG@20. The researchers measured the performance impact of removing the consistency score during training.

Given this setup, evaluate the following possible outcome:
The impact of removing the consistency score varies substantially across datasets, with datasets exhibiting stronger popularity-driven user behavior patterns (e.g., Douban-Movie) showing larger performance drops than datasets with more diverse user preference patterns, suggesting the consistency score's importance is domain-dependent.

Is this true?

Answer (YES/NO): NO